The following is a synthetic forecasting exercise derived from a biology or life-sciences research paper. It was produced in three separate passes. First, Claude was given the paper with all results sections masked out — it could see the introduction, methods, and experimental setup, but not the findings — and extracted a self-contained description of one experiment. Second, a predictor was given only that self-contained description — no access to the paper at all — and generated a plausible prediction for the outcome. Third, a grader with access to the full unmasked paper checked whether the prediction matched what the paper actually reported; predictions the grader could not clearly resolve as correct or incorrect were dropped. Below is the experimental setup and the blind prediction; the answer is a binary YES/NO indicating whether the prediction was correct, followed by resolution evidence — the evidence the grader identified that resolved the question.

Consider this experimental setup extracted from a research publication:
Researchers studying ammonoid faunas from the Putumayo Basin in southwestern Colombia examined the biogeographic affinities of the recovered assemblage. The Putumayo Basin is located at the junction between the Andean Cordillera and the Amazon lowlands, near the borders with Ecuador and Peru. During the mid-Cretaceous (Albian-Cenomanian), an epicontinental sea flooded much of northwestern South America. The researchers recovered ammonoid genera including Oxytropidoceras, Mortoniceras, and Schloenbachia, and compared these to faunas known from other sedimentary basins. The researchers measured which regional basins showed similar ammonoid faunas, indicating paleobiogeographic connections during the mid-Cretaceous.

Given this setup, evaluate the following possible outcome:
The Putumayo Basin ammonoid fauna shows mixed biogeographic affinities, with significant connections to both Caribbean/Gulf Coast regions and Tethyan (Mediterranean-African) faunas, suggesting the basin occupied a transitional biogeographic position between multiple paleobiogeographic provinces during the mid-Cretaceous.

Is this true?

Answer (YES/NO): YES